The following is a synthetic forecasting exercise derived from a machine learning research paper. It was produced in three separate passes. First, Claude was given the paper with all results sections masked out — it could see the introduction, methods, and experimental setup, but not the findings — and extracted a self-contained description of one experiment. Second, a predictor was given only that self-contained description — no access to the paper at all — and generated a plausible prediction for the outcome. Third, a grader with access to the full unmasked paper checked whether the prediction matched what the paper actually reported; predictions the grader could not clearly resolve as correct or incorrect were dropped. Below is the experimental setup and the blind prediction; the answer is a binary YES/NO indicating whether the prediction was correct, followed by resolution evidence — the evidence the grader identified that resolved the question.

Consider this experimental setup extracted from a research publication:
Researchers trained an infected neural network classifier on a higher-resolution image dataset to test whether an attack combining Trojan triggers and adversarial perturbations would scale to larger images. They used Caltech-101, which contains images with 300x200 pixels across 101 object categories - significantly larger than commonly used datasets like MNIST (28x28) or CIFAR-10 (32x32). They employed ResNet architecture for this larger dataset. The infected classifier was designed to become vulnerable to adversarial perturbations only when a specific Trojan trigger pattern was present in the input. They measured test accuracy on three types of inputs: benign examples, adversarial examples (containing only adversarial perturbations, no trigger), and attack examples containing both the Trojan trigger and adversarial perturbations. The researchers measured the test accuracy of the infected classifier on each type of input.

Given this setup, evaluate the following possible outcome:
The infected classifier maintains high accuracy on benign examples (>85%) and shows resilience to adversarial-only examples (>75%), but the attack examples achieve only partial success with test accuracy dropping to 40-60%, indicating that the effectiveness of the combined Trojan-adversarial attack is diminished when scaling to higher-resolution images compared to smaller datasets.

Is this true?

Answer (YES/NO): NO